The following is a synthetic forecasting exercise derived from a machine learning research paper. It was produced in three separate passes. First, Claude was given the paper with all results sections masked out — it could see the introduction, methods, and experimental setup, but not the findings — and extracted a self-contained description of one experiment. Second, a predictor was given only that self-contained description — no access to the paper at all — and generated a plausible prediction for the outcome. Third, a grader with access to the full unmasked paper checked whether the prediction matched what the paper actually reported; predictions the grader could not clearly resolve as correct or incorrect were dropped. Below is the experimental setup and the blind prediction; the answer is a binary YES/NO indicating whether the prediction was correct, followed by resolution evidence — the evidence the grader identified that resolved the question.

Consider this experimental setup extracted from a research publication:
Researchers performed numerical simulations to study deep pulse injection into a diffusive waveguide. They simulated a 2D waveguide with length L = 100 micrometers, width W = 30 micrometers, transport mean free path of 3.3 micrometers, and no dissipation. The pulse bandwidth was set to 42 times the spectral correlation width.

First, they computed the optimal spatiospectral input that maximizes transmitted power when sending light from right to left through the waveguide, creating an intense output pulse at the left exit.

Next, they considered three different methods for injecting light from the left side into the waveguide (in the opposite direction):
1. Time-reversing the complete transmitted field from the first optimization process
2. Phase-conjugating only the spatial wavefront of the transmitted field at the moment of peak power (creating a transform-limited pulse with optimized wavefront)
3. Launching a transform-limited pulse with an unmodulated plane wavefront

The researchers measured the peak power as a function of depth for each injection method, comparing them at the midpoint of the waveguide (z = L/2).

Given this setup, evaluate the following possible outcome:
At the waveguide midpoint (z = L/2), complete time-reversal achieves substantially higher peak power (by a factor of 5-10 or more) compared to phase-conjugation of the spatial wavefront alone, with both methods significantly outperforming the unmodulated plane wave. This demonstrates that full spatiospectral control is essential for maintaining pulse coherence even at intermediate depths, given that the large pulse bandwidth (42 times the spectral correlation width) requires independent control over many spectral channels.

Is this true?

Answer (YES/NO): NO